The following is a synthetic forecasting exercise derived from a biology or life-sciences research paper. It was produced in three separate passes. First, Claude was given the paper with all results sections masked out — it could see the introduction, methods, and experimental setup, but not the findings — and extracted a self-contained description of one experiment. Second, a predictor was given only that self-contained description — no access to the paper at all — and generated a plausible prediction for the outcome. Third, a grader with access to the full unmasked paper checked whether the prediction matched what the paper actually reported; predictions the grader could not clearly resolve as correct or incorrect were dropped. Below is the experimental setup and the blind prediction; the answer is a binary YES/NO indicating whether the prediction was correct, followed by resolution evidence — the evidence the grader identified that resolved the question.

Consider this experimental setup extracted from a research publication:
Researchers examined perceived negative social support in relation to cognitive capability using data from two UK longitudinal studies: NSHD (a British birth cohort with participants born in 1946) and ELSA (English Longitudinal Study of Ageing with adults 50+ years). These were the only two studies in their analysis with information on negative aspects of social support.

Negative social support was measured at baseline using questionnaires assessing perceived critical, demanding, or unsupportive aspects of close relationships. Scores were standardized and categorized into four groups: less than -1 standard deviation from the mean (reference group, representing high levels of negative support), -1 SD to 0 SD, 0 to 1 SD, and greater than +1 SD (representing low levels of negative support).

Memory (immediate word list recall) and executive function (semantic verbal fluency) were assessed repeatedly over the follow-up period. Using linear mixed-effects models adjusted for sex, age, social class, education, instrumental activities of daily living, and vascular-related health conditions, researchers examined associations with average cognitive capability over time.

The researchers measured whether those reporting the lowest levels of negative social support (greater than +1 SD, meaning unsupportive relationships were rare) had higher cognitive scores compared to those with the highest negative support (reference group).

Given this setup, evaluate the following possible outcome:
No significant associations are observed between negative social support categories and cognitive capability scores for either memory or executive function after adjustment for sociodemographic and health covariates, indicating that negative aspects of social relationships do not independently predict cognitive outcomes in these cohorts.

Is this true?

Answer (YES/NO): NO